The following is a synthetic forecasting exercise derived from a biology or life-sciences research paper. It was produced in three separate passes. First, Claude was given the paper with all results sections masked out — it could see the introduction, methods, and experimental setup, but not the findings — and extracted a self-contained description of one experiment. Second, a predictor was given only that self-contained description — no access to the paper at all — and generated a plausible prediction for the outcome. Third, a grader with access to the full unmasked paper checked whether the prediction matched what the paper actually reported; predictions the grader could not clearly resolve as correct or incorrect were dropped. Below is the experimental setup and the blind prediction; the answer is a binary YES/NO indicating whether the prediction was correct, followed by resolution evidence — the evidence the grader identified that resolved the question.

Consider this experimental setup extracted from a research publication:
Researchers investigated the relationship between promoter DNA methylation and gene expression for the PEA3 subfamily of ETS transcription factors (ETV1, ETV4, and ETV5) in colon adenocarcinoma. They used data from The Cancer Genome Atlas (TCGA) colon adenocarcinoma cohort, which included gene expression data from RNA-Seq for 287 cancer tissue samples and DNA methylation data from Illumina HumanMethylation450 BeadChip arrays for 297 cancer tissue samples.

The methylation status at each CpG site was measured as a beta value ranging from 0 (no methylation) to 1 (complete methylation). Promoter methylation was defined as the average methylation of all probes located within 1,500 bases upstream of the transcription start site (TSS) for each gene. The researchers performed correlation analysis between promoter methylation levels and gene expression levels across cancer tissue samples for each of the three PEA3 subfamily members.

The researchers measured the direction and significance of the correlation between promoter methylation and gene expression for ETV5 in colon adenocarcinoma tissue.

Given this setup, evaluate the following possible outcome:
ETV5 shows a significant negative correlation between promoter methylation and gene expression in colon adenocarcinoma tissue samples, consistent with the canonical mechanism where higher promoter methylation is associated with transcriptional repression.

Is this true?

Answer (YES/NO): NO